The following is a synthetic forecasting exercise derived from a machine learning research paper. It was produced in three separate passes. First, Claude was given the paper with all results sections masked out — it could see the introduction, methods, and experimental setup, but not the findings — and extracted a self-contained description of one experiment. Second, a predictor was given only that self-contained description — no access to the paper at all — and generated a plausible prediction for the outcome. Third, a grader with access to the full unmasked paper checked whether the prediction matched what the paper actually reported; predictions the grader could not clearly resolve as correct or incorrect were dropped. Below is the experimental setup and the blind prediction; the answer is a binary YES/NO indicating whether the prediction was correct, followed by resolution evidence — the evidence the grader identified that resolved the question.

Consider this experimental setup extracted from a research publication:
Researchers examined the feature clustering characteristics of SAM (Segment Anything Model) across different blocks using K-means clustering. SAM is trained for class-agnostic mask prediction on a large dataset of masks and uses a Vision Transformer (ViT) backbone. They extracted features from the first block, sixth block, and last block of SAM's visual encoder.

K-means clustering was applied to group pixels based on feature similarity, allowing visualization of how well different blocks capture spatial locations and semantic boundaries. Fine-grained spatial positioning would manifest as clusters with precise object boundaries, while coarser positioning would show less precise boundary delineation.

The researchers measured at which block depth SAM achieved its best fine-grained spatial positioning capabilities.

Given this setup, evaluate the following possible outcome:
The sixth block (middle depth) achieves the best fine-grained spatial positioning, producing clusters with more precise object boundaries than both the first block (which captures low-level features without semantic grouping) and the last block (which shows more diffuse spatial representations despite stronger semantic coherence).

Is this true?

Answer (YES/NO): NO